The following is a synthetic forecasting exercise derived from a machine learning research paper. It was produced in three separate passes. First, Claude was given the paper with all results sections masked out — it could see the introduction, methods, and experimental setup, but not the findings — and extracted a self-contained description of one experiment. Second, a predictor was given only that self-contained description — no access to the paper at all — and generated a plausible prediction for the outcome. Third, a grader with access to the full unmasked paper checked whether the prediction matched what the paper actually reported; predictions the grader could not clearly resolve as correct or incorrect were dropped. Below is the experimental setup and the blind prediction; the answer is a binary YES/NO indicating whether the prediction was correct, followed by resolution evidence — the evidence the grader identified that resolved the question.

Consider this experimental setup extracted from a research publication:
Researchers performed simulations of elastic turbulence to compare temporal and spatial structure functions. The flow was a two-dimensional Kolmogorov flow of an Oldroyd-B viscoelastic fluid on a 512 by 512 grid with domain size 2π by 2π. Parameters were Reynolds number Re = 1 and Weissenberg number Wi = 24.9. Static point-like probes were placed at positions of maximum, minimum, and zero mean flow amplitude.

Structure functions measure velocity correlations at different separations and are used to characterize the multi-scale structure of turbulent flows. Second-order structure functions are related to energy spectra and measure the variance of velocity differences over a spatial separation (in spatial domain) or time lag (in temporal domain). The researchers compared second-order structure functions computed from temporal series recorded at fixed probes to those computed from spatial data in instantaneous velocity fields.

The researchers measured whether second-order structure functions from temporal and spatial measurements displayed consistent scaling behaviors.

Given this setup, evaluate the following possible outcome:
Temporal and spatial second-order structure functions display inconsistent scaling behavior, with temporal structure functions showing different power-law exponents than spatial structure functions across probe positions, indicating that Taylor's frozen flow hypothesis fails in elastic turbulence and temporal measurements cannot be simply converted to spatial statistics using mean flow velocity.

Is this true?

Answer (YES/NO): NO